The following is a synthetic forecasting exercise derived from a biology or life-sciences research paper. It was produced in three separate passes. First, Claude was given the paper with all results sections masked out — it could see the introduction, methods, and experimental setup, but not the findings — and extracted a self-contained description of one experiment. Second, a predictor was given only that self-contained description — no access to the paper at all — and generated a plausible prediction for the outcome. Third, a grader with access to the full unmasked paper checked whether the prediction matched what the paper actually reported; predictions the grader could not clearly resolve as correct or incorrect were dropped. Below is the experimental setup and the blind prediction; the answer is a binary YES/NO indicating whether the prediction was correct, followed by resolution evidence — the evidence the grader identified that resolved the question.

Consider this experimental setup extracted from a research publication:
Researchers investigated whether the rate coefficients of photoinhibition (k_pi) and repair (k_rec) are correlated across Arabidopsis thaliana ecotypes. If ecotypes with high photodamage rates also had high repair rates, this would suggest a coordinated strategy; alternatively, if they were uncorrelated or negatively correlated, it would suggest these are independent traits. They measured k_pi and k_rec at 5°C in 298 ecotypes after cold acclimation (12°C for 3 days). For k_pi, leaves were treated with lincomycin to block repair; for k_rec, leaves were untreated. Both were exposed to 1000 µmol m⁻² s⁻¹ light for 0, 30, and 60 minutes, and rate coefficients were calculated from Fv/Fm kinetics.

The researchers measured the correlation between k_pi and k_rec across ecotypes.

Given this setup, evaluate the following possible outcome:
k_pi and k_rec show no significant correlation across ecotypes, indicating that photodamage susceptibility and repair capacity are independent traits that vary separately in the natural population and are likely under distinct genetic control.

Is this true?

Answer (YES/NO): YES